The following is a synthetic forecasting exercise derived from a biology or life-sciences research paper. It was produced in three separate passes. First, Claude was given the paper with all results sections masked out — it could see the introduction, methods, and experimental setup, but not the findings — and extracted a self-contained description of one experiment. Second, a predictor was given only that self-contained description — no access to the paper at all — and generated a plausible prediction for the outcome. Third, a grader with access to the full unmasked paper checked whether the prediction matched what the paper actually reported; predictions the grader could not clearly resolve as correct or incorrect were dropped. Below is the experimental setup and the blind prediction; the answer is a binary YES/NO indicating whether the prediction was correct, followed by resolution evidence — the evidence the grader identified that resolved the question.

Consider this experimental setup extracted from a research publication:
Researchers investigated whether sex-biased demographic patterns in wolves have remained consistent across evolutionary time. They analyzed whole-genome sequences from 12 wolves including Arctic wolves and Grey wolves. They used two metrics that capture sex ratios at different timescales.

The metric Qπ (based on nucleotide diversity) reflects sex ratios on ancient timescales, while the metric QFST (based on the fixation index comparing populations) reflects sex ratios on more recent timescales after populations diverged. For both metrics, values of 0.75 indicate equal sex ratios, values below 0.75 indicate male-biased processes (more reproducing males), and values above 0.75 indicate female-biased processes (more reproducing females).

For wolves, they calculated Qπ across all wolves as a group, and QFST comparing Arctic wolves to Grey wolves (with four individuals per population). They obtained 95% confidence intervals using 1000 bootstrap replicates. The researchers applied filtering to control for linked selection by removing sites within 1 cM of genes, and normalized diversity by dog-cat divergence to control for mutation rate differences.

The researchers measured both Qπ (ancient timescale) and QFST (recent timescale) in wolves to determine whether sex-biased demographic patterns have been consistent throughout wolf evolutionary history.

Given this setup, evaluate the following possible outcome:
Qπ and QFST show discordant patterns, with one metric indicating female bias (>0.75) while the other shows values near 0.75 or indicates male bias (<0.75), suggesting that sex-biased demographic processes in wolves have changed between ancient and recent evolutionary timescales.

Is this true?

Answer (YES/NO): NO